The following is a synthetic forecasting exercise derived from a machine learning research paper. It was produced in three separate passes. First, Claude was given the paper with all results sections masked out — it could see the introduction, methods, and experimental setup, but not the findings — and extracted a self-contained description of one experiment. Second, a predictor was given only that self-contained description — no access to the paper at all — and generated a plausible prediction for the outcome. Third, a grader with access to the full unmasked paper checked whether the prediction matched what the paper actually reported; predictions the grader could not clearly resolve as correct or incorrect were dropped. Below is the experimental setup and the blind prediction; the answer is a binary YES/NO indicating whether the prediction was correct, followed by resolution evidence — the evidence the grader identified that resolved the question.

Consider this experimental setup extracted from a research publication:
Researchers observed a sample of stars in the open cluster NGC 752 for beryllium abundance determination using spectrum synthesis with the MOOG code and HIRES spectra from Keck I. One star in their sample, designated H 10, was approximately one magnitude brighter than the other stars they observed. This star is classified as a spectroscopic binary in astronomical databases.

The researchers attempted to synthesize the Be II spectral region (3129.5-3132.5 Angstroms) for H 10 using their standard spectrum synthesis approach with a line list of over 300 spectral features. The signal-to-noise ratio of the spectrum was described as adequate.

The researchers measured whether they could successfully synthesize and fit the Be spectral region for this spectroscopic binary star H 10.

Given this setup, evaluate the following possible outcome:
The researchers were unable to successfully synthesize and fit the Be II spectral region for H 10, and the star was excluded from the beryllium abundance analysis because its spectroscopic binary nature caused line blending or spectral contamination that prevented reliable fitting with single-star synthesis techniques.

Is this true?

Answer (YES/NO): YES